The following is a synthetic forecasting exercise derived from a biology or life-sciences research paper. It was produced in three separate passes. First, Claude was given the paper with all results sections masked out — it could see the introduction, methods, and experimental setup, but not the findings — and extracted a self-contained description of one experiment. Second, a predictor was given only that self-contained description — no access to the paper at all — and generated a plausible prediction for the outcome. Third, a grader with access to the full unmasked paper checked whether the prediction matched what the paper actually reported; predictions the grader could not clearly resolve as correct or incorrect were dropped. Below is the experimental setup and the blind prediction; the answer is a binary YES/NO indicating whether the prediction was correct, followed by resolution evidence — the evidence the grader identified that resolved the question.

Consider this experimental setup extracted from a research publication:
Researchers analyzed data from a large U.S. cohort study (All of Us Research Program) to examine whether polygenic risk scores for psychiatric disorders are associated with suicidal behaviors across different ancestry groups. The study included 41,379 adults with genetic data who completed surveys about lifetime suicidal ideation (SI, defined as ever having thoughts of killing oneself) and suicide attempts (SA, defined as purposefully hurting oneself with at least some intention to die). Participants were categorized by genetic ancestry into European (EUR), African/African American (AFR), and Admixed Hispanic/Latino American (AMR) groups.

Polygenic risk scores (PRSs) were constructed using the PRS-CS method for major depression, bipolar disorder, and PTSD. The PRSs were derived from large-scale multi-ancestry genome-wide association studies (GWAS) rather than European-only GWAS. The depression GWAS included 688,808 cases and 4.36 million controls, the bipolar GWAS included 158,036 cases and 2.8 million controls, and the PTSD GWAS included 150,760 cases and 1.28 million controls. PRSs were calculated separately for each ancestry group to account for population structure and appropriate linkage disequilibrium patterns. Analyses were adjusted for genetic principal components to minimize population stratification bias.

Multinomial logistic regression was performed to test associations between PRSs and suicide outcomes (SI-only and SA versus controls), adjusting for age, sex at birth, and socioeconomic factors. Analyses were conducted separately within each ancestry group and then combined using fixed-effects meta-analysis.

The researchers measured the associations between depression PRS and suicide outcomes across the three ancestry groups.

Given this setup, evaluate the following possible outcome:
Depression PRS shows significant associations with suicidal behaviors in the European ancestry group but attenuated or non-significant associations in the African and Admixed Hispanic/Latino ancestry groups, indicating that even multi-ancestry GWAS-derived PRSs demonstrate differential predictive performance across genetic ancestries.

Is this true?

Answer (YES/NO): NO